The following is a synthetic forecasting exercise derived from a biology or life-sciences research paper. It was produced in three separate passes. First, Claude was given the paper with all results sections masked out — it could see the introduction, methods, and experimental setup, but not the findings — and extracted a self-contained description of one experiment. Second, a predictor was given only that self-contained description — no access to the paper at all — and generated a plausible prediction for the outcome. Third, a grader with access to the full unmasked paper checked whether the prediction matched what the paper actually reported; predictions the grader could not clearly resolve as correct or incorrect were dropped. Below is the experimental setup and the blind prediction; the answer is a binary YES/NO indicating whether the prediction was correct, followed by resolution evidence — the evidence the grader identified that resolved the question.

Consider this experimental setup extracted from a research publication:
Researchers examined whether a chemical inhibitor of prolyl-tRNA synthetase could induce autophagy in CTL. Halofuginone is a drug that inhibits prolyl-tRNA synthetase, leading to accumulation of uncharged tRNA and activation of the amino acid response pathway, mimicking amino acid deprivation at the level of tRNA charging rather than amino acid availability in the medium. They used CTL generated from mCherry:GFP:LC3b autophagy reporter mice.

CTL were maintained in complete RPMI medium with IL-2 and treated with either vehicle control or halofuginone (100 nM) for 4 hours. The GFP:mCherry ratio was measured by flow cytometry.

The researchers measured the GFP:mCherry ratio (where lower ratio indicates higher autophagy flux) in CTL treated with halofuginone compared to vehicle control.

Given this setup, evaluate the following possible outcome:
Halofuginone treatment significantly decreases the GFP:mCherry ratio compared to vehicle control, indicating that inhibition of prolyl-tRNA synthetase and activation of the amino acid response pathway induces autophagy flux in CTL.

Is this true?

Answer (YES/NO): YES